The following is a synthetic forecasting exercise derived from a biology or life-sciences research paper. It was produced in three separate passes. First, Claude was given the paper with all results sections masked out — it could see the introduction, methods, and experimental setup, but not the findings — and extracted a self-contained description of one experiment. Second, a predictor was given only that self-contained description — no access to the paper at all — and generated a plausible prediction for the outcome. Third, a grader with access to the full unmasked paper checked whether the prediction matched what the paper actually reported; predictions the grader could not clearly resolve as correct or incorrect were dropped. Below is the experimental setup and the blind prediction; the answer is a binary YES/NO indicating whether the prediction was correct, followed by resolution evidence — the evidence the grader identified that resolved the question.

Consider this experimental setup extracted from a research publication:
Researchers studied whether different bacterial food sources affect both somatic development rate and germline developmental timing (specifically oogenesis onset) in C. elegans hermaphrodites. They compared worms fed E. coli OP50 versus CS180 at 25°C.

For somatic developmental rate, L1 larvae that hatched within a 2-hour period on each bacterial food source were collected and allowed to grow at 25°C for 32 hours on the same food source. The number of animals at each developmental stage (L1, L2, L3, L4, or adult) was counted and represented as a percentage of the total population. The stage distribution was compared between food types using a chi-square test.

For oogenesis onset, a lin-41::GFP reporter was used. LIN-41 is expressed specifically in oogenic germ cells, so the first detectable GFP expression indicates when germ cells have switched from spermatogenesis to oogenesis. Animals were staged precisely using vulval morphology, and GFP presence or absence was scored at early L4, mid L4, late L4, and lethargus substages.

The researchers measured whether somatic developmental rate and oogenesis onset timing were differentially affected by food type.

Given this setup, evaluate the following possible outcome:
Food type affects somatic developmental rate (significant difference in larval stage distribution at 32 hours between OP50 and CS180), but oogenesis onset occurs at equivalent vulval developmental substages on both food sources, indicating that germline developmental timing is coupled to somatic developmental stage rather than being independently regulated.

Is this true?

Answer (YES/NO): NO